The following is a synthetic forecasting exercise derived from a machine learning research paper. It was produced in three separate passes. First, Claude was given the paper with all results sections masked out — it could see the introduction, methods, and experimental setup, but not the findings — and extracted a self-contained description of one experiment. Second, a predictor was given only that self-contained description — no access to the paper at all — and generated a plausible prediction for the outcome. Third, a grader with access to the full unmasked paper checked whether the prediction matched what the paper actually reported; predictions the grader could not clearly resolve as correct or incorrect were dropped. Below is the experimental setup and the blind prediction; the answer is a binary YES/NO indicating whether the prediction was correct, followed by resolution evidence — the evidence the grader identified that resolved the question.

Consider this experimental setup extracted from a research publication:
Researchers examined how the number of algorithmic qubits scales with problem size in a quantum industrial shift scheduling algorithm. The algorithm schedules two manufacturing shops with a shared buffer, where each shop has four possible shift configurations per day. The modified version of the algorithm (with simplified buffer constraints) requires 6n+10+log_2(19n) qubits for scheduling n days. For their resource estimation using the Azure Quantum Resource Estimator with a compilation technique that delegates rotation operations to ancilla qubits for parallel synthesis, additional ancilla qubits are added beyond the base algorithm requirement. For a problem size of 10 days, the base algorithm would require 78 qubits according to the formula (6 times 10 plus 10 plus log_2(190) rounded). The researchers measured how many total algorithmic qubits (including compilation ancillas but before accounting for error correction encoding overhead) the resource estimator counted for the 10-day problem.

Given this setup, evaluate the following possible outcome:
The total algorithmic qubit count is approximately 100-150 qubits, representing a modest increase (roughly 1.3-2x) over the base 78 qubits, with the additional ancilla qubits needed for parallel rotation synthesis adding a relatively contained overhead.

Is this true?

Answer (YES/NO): YES